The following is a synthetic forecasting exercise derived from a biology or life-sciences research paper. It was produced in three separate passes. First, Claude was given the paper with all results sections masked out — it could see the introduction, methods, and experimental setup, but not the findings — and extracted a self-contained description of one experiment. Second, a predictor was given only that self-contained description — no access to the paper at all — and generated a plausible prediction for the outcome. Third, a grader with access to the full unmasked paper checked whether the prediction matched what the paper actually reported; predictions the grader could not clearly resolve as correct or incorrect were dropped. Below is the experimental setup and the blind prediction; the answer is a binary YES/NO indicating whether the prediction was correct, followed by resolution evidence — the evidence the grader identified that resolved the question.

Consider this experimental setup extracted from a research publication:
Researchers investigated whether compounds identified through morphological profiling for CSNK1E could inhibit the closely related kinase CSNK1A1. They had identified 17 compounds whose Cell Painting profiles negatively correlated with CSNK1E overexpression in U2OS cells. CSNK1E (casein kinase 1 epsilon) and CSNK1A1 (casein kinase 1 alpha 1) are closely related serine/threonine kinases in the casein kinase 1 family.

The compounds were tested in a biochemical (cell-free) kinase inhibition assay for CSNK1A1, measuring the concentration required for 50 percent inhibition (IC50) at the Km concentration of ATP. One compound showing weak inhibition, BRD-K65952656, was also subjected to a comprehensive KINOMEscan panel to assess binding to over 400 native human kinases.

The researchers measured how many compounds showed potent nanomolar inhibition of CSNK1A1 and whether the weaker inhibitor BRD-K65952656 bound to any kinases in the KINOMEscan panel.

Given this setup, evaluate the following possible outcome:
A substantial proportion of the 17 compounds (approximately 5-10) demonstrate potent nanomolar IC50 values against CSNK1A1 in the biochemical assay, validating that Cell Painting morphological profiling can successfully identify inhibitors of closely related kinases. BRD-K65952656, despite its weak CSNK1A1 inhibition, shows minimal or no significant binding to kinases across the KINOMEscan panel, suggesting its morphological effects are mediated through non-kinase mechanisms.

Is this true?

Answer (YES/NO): NO